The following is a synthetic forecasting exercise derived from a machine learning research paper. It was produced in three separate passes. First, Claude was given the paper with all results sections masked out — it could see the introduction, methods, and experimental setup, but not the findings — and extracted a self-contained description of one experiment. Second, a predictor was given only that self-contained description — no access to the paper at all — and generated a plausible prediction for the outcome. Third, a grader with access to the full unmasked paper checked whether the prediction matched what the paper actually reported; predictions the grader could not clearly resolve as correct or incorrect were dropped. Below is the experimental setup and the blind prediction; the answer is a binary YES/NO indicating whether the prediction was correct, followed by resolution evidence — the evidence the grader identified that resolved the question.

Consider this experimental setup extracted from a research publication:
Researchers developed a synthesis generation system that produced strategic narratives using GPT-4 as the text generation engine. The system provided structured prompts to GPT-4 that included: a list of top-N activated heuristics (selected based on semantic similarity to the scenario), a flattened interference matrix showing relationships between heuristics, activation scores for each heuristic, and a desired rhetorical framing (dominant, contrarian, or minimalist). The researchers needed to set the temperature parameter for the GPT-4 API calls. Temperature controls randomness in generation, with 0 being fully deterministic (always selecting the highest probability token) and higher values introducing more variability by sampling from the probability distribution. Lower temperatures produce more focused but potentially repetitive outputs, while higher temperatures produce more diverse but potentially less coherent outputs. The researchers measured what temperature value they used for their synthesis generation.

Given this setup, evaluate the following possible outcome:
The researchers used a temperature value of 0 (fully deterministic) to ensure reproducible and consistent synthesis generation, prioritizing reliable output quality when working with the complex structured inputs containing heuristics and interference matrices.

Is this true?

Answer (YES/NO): NO